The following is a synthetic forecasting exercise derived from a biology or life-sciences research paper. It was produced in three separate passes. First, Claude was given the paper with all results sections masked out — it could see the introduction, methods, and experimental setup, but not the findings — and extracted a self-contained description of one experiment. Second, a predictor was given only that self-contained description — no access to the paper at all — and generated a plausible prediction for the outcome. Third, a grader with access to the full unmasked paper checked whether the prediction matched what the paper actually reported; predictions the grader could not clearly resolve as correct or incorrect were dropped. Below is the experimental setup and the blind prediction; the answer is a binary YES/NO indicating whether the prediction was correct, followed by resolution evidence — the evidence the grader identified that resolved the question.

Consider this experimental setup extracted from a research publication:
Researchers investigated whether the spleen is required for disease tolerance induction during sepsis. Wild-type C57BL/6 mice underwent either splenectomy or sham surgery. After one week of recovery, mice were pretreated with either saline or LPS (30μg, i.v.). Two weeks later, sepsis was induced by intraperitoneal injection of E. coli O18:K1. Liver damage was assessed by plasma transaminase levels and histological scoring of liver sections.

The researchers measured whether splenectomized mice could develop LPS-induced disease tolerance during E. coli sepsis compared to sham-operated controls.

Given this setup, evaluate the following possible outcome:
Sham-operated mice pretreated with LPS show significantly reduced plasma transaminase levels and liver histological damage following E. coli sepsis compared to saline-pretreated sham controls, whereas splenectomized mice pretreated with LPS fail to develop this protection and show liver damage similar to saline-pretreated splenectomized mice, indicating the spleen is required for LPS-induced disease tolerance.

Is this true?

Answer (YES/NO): NO